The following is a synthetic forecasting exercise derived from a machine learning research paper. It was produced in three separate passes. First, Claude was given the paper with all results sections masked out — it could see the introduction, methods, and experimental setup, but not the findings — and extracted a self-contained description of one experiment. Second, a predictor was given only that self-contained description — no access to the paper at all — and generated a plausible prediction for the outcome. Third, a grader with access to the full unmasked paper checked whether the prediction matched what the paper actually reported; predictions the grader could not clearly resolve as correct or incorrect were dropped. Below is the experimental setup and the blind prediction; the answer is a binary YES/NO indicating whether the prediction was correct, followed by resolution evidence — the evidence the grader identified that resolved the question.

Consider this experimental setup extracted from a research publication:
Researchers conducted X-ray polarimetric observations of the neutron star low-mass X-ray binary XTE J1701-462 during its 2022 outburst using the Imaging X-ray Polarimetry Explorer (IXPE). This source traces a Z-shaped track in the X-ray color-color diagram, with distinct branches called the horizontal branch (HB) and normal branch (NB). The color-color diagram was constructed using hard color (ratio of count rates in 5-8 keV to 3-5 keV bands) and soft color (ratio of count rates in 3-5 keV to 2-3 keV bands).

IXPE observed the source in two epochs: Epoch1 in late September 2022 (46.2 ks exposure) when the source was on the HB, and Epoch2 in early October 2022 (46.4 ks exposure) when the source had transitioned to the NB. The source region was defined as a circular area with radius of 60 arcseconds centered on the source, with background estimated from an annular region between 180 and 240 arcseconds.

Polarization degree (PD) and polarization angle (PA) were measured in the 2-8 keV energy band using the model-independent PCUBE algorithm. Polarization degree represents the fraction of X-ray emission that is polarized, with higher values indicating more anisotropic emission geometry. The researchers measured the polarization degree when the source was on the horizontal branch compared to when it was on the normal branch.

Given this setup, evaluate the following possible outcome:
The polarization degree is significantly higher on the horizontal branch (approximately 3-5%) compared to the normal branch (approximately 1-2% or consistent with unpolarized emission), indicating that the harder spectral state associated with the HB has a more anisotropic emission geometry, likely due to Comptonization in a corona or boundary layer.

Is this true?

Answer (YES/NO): YES